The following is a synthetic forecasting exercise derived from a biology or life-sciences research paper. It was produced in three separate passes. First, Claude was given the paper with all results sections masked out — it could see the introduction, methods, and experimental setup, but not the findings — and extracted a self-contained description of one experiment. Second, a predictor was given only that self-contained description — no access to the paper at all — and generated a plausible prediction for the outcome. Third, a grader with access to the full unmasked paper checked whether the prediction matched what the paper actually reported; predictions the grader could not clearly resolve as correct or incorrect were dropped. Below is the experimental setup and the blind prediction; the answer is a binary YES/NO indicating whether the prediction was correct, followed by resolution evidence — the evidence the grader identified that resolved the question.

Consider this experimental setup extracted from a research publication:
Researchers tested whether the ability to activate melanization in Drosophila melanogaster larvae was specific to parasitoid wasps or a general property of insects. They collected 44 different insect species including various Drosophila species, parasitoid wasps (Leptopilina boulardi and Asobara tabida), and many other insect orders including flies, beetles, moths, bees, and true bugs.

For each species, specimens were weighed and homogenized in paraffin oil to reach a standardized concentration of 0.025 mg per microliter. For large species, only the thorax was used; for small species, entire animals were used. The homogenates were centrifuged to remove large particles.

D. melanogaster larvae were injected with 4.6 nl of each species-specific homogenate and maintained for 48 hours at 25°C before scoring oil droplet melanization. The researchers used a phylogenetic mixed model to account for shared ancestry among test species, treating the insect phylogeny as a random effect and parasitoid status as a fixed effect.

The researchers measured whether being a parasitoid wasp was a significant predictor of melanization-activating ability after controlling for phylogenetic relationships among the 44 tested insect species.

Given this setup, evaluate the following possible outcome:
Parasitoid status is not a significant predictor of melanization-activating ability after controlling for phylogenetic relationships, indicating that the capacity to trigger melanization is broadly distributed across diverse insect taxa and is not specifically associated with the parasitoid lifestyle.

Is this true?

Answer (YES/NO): NO